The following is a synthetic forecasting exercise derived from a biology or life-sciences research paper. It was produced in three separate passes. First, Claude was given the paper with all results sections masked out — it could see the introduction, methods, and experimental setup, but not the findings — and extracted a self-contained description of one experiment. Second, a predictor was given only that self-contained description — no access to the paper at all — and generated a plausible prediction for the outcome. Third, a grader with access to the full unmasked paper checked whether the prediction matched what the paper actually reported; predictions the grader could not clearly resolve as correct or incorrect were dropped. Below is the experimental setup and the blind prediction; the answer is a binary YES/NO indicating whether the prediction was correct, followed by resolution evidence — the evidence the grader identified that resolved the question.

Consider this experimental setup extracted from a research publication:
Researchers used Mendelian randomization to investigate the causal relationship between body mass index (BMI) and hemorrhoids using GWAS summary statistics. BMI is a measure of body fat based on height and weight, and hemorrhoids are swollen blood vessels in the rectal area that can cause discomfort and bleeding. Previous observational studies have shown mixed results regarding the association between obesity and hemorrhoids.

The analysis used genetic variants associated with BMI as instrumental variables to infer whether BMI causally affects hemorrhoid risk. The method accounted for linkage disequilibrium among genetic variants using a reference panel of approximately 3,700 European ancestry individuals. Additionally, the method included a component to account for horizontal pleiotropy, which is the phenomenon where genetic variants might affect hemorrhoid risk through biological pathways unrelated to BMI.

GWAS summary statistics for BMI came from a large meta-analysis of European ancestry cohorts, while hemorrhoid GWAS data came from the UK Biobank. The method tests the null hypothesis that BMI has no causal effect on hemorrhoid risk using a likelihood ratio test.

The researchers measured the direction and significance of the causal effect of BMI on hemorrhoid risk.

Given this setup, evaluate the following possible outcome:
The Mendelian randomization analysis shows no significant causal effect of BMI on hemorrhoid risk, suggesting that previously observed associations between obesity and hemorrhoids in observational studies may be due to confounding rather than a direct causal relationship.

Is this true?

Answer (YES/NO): NO